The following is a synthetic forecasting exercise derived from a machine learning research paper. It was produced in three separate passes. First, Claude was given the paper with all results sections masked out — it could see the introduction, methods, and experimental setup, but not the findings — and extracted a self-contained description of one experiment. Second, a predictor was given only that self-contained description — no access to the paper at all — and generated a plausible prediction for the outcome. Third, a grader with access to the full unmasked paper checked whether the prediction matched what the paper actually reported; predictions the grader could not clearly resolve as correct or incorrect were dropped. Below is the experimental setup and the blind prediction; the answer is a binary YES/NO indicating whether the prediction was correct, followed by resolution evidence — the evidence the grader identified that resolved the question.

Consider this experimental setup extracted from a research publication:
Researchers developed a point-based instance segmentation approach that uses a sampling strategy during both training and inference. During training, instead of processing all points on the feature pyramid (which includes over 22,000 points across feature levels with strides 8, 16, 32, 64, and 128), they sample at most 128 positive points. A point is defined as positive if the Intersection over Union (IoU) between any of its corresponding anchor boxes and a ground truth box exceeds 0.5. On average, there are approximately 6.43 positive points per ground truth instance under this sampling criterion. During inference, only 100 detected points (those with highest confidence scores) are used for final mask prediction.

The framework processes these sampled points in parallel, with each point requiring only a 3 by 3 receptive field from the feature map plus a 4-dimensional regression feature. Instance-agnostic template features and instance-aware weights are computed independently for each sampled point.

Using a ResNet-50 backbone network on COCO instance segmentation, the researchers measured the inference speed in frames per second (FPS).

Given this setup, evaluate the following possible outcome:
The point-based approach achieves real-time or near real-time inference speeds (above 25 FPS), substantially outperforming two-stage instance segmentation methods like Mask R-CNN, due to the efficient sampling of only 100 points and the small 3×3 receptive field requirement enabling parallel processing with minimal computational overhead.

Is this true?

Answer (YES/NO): NO